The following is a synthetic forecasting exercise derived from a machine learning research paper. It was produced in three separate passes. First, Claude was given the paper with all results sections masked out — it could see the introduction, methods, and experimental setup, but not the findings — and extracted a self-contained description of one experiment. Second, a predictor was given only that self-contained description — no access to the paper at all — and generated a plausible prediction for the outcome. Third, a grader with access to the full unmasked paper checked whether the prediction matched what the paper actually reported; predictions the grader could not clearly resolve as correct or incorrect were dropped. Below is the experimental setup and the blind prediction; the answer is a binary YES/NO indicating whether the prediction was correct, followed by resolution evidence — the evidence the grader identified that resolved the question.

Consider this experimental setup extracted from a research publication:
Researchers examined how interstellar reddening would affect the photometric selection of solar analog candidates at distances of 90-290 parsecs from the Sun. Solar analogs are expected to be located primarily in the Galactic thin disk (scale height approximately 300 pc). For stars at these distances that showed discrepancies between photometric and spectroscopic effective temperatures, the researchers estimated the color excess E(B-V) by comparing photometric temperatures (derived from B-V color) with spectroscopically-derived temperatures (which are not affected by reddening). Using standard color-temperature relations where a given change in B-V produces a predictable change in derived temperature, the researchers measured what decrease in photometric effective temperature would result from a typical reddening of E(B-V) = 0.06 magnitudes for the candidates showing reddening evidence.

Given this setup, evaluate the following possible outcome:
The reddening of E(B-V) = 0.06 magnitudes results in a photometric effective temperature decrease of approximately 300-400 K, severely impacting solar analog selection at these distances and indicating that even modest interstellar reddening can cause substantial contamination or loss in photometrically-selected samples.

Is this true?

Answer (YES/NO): NO